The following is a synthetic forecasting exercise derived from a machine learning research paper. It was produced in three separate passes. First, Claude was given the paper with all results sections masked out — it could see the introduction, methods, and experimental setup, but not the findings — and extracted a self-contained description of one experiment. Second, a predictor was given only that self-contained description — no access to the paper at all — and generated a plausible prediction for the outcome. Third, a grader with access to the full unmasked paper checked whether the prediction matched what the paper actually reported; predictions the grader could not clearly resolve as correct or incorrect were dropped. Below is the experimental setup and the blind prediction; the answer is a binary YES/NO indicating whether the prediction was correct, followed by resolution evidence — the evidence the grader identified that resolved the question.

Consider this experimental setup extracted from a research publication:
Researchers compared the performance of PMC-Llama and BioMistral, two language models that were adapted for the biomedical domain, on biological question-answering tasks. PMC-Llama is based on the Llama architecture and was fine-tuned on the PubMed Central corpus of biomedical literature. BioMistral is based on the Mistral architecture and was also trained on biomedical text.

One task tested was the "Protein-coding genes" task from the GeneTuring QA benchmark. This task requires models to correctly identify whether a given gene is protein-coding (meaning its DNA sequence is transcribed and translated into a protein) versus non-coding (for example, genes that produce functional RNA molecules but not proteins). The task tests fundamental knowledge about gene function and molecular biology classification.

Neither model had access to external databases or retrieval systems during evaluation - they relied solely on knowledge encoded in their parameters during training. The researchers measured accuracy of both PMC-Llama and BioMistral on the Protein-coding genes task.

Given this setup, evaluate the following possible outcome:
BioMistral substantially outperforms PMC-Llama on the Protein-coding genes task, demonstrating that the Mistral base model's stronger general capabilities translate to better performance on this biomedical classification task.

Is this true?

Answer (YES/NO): YES